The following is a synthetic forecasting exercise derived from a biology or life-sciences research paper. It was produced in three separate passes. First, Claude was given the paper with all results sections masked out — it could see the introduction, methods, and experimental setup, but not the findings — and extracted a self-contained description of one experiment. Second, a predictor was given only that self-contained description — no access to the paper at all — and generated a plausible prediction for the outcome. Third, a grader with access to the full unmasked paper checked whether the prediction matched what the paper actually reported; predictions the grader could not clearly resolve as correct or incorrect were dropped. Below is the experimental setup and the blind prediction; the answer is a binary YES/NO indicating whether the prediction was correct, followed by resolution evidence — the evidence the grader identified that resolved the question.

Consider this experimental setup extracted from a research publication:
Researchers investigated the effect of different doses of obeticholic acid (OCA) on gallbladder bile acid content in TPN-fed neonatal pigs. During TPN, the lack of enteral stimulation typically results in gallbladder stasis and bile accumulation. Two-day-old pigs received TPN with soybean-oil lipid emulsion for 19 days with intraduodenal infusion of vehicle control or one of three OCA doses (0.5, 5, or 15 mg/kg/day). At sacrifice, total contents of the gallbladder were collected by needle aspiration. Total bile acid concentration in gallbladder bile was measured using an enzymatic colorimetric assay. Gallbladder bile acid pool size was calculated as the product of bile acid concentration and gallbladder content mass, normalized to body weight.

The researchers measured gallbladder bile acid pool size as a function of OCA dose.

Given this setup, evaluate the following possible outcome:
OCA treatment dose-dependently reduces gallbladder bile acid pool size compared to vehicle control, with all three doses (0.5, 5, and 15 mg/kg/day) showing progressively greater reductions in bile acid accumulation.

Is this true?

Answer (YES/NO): NO